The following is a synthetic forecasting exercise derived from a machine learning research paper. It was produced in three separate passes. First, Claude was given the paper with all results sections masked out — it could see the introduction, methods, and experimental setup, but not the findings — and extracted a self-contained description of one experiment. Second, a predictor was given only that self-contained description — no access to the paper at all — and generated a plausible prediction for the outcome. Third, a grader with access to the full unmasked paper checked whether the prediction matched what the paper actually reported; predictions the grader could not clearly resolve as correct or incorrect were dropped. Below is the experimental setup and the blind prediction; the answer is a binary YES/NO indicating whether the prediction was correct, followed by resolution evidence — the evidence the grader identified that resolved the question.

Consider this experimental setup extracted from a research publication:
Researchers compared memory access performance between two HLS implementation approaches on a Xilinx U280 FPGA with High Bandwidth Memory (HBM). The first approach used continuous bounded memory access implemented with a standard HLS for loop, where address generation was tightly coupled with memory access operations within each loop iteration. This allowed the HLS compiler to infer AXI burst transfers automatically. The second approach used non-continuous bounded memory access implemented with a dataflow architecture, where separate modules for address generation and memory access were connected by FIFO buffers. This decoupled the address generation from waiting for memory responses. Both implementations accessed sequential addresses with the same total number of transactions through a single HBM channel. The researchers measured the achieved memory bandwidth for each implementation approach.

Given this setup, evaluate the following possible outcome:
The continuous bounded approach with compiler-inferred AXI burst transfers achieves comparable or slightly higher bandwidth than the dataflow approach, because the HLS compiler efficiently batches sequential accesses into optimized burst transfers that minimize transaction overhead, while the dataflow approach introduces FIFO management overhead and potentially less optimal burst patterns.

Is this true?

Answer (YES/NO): NO